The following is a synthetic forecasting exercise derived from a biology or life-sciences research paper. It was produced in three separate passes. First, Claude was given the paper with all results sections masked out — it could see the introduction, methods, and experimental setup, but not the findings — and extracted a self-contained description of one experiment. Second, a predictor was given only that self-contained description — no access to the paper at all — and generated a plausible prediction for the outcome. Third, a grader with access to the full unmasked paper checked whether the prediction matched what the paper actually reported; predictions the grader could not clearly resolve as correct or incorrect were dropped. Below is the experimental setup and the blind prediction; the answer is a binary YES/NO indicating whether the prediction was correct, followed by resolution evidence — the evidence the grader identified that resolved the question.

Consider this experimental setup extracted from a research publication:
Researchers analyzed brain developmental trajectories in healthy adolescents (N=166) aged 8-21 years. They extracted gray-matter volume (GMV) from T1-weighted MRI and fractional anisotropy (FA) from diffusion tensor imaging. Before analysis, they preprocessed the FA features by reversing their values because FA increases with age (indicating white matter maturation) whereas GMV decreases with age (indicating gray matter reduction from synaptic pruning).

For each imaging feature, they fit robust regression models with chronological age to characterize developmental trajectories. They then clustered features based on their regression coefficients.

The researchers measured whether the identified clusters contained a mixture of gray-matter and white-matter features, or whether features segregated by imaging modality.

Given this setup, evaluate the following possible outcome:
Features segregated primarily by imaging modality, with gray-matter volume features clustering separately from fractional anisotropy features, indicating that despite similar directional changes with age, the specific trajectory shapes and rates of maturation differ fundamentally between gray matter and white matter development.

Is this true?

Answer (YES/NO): NO